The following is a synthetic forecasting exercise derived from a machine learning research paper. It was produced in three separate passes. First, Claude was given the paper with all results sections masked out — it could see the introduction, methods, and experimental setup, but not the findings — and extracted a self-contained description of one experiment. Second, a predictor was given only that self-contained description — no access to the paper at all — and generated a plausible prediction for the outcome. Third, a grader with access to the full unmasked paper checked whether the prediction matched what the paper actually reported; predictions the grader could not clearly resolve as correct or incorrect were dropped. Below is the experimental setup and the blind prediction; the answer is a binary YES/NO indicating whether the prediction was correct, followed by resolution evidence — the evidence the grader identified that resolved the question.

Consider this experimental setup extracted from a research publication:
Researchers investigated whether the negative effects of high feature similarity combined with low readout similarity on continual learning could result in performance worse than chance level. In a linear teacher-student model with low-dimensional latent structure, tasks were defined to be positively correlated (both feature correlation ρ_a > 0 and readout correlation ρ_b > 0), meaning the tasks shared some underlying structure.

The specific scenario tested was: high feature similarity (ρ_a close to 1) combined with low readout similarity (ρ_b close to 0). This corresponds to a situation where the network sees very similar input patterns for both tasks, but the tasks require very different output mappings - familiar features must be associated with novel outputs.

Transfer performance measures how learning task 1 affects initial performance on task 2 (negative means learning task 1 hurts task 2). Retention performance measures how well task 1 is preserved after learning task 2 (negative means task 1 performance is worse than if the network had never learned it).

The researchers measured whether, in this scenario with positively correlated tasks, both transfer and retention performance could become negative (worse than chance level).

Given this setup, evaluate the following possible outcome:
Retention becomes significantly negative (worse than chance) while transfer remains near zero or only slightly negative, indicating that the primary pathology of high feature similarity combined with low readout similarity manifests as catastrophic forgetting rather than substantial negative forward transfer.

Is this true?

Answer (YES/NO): NO